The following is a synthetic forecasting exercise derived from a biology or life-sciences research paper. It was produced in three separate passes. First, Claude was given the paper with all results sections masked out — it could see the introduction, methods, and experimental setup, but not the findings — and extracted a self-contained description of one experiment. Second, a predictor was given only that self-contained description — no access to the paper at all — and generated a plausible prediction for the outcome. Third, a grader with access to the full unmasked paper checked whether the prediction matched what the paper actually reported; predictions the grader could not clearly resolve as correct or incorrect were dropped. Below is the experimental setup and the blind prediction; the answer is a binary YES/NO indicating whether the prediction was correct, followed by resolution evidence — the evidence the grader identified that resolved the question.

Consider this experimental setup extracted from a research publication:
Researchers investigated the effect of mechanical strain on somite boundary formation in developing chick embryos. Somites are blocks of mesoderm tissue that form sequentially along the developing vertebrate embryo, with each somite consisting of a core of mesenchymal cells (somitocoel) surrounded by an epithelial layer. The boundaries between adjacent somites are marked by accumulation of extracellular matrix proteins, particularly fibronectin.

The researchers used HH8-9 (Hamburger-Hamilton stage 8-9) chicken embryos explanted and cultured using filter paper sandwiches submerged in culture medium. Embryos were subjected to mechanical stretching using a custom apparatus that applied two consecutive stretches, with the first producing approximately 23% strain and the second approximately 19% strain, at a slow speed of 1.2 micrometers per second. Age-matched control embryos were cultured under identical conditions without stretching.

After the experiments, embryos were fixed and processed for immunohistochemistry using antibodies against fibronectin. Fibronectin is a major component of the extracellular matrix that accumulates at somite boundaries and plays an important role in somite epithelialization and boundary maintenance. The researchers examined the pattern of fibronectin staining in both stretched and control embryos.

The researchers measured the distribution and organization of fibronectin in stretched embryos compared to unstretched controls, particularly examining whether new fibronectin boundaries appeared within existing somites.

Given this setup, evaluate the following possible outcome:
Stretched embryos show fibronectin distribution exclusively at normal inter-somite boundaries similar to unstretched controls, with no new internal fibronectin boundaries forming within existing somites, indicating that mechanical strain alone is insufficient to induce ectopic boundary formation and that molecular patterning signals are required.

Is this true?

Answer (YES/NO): NO